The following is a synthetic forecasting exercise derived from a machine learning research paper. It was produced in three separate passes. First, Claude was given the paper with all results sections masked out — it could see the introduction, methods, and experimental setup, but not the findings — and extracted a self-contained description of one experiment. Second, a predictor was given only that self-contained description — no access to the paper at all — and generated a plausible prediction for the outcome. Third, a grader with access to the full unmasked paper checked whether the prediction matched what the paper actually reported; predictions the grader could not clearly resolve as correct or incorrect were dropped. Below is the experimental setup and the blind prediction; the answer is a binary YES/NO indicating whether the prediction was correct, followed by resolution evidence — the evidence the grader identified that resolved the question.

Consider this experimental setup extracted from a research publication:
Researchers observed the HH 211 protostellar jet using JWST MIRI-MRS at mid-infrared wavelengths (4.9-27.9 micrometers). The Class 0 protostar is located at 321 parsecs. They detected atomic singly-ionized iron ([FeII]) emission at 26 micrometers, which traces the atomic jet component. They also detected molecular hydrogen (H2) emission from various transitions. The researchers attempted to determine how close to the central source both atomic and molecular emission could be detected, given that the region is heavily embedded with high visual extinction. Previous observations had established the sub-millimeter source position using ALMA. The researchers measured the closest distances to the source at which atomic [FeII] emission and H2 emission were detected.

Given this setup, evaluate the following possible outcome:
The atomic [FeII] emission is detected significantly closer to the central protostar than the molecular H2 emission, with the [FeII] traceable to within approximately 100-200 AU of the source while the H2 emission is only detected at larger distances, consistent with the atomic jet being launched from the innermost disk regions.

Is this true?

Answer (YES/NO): YES